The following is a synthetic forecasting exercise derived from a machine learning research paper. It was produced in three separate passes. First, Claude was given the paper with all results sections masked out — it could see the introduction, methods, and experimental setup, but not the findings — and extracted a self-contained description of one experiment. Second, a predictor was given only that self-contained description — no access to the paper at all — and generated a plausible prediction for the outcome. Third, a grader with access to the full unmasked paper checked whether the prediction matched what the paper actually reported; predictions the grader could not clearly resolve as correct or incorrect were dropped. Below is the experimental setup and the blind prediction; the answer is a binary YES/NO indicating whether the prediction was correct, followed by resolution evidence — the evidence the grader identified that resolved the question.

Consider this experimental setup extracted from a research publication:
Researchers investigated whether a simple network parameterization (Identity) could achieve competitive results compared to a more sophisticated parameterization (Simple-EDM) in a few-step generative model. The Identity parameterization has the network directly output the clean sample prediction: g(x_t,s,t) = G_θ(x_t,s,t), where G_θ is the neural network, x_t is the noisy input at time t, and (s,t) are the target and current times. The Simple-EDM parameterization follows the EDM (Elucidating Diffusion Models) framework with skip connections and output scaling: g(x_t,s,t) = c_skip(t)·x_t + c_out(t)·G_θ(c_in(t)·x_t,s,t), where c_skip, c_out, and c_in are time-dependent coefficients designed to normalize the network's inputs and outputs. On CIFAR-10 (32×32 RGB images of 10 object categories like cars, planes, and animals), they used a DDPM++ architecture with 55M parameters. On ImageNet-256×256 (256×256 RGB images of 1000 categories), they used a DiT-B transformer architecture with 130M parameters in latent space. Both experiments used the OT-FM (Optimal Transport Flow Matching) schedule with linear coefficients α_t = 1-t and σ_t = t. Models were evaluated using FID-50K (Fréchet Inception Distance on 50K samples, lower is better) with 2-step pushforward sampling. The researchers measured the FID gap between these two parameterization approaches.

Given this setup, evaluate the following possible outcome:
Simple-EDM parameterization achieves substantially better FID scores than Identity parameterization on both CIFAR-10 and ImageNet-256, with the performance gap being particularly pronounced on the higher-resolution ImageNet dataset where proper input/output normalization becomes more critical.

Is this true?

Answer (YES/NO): YES